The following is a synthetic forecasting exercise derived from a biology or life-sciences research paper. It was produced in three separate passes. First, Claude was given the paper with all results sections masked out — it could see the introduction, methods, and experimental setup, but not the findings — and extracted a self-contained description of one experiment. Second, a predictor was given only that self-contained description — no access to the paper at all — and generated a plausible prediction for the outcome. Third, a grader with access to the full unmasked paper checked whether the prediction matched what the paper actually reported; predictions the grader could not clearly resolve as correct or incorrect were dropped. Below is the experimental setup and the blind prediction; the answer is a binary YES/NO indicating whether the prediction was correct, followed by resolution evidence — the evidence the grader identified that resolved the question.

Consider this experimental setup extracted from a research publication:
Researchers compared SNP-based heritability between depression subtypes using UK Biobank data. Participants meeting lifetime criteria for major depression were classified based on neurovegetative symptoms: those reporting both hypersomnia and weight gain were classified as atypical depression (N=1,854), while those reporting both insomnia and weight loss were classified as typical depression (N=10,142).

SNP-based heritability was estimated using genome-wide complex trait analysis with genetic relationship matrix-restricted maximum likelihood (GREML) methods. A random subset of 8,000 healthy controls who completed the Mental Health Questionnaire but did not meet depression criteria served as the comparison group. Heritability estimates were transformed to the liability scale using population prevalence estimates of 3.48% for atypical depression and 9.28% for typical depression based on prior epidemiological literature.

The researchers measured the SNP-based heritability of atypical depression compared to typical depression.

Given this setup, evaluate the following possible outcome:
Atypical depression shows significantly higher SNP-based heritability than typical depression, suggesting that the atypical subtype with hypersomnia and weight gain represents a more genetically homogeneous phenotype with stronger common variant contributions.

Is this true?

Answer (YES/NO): NO